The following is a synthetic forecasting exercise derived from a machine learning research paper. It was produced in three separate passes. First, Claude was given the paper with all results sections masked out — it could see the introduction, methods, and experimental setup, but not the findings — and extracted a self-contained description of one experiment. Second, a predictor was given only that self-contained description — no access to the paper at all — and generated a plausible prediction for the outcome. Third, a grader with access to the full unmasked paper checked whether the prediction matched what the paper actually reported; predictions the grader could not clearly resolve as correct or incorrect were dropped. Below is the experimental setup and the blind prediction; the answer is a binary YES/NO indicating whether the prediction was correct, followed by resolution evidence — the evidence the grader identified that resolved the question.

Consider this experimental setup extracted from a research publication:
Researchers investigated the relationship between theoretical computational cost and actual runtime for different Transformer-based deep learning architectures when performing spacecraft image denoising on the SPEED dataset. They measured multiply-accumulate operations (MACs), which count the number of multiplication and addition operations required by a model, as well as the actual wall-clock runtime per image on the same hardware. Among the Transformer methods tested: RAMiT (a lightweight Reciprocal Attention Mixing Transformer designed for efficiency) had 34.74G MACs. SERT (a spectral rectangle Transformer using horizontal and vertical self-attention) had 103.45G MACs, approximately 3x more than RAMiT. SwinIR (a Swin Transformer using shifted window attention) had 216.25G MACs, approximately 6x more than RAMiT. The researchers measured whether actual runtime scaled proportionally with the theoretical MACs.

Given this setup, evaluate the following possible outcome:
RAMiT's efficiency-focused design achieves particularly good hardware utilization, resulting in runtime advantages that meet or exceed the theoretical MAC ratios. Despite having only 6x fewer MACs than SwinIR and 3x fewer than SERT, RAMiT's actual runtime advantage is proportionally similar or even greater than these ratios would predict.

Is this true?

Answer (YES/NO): NO